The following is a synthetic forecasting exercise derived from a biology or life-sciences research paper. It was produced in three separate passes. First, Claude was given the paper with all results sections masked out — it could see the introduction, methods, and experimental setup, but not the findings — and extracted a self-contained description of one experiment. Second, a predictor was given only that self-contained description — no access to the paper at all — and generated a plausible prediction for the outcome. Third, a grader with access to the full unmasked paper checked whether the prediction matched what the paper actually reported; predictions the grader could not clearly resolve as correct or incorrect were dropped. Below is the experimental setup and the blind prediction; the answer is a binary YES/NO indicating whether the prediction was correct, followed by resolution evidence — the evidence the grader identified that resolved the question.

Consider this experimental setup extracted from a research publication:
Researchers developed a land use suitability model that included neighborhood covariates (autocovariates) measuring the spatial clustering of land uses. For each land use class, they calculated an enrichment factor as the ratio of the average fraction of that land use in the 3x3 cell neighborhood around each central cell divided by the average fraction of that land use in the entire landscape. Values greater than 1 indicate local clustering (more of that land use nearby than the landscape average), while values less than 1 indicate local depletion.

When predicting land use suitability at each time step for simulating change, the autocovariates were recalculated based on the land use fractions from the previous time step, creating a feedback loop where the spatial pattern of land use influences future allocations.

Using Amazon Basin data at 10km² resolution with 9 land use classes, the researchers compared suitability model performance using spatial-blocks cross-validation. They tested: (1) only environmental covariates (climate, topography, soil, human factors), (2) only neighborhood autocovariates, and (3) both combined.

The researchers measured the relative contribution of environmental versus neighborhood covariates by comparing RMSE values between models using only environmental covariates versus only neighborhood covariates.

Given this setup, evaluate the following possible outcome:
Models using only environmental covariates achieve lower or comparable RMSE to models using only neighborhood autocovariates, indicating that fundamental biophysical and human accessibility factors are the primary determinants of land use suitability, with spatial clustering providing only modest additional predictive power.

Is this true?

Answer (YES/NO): NO